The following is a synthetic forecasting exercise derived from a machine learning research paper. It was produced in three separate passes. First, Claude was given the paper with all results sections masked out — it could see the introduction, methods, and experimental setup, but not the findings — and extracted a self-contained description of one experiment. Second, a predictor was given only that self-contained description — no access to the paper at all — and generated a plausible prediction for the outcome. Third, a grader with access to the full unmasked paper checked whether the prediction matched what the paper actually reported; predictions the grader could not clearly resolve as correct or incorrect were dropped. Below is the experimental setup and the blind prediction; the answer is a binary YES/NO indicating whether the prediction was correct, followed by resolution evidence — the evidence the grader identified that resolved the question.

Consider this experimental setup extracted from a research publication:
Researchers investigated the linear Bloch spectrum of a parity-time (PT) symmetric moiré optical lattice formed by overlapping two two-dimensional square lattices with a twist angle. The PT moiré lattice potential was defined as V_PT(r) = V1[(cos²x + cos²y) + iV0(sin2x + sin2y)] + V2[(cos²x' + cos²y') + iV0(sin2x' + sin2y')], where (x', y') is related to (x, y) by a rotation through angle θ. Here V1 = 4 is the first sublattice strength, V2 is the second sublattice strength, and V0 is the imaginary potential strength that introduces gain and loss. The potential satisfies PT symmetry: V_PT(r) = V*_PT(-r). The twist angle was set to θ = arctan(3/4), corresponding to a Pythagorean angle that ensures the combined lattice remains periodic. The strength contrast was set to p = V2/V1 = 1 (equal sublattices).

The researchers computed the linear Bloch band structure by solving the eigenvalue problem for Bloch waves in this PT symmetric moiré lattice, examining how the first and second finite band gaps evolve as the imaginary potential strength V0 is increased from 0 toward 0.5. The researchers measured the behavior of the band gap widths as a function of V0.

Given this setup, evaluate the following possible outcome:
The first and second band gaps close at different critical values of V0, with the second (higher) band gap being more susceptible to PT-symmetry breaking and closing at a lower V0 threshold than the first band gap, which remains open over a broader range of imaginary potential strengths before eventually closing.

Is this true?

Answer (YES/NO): NO